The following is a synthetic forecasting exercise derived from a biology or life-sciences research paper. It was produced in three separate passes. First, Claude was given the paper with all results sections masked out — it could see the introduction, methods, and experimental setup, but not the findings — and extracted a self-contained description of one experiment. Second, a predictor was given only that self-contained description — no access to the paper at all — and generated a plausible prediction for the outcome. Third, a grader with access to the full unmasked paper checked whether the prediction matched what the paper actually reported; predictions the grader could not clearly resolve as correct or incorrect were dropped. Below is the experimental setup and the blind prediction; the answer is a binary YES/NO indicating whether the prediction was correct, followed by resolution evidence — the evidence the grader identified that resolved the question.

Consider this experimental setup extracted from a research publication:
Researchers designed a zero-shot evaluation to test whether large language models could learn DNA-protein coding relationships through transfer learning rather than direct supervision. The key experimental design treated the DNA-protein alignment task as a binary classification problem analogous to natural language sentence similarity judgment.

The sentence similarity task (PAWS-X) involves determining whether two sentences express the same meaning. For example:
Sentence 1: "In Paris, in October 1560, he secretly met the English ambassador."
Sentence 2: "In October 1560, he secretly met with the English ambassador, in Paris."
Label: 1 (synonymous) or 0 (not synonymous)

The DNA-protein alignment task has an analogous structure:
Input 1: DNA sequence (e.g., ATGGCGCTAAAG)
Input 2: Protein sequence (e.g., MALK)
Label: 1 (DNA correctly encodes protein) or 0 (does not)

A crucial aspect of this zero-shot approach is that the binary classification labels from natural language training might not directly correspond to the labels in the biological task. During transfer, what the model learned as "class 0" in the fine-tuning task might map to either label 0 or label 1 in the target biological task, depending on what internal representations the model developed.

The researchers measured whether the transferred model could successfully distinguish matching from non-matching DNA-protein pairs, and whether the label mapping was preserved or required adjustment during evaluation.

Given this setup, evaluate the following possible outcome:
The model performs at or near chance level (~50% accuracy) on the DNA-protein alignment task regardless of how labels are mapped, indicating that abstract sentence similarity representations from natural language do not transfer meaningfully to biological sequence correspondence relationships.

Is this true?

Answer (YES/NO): NO